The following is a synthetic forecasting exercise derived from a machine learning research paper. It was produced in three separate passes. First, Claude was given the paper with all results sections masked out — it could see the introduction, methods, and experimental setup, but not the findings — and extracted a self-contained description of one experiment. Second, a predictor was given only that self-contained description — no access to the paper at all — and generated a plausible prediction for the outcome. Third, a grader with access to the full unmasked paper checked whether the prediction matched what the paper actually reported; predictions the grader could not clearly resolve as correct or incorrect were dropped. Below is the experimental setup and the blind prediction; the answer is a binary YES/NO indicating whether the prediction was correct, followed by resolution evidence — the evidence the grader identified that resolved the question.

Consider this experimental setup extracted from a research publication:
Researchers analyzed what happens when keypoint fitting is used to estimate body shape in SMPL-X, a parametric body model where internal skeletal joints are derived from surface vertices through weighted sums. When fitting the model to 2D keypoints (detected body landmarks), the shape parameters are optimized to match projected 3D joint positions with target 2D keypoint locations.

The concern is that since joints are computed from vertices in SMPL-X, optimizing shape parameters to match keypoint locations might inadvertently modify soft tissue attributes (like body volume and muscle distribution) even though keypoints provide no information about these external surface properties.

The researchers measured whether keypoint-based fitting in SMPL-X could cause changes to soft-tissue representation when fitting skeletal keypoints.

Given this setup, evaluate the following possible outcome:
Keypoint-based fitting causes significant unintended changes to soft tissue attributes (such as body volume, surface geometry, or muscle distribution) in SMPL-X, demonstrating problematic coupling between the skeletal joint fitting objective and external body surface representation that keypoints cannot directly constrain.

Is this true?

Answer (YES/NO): YES